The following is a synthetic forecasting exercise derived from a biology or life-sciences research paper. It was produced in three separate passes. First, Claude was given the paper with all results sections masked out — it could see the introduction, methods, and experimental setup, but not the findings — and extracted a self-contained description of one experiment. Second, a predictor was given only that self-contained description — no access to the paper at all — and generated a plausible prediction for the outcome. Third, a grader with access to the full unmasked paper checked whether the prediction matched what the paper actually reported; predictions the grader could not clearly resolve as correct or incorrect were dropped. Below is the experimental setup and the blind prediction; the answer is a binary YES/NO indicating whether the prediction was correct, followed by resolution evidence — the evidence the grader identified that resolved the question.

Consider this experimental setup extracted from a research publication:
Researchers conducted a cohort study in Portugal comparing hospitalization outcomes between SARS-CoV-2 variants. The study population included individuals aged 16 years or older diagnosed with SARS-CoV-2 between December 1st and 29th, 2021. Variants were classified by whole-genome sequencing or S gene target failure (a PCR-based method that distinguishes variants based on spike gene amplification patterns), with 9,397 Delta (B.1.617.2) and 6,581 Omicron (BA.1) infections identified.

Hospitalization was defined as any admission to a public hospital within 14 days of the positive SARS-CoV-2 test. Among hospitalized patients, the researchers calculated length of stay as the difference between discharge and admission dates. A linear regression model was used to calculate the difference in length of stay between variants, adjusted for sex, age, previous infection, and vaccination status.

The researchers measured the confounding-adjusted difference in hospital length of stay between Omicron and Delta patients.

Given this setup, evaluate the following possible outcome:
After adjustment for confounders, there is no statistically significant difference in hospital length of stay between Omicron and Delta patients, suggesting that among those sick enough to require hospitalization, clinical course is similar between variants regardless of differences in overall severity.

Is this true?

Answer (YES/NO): NO